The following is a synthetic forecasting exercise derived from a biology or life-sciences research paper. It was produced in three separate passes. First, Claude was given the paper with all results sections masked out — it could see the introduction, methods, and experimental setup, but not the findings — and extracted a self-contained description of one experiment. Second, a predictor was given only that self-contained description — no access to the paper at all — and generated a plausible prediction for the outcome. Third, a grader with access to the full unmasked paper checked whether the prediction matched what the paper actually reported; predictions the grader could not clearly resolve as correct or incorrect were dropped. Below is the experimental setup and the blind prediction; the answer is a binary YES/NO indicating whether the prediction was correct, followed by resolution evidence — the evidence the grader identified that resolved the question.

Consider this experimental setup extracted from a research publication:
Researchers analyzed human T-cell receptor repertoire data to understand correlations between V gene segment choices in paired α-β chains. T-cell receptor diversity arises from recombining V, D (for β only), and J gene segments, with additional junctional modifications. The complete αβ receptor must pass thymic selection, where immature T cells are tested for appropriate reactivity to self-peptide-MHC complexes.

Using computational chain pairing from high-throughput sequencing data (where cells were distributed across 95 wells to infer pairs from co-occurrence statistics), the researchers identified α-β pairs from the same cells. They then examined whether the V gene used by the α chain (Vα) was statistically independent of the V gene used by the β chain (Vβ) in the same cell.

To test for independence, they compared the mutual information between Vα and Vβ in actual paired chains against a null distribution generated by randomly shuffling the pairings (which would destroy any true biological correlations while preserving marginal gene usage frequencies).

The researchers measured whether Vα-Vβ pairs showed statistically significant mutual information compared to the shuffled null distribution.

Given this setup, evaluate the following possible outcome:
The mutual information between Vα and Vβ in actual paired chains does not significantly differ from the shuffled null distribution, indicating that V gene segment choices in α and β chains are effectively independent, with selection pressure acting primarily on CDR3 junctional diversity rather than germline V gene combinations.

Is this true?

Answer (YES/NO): NO